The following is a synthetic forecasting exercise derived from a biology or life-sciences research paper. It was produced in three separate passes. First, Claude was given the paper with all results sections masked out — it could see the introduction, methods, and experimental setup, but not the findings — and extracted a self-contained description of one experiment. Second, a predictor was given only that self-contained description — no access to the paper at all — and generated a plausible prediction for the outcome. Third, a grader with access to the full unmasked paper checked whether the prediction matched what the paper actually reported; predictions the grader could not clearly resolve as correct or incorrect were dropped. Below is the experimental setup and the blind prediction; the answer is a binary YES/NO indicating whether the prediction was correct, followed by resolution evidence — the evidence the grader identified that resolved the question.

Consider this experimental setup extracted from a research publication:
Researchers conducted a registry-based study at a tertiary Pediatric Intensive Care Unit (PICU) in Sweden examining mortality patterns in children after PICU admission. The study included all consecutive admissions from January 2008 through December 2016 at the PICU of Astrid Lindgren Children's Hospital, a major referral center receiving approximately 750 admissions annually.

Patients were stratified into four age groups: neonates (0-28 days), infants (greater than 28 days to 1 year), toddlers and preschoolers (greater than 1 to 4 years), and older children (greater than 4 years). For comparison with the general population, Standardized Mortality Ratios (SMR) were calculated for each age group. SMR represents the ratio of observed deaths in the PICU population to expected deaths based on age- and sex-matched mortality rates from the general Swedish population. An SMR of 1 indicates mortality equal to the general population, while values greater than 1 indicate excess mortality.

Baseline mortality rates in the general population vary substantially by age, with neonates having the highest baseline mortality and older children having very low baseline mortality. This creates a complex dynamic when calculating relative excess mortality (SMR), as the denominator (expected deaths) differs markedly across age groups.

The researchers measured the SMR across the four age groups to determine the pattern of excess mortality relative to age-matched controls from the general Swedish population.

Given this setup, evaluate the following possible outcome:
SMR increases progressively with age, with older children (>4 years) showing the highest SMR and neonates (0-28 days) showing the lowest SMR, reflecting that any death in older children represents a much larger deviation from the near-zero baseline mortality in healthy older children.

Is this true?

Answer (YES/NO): NO